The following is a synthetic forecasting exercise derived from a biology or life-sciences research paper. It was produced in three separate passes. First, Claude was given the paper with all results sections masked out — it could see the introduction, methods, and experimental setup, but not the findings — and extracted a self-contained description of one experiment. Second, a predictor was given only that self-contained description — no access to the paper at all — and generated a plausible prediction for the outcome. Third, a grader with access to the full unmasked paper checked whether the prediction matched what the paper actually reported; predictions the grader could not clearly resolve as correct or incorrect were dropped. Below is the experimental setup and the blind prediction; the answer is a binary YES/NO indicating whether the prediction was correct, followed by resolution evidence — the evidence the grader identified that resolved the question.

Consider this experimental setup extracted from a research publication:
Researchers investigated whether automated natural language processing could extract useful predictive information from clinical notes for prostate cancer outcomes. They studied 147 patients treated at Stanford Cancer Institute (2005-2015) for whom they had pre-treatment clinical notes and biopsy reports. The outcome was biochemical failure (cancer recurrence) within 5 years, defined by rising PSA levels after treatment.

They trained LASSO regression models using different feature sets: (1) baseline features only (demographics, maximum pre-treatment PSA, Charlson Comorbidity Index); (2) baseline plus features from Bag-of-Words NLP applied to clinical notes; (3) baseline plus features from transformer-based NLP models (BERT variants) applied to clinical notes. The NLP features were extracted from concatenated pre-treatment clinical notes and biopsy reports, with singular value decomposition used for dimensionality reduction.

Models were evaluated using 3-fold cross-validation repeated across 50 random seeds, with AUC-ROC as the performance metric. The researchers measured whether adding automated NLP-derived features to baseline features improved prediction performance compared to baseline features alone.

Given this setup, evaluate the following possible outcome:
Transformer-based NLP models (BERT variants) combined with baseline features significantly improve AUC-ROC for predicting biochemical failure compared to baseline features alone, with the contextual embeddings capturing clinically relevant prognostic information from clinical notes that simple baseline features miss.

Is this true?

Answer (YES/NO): YES